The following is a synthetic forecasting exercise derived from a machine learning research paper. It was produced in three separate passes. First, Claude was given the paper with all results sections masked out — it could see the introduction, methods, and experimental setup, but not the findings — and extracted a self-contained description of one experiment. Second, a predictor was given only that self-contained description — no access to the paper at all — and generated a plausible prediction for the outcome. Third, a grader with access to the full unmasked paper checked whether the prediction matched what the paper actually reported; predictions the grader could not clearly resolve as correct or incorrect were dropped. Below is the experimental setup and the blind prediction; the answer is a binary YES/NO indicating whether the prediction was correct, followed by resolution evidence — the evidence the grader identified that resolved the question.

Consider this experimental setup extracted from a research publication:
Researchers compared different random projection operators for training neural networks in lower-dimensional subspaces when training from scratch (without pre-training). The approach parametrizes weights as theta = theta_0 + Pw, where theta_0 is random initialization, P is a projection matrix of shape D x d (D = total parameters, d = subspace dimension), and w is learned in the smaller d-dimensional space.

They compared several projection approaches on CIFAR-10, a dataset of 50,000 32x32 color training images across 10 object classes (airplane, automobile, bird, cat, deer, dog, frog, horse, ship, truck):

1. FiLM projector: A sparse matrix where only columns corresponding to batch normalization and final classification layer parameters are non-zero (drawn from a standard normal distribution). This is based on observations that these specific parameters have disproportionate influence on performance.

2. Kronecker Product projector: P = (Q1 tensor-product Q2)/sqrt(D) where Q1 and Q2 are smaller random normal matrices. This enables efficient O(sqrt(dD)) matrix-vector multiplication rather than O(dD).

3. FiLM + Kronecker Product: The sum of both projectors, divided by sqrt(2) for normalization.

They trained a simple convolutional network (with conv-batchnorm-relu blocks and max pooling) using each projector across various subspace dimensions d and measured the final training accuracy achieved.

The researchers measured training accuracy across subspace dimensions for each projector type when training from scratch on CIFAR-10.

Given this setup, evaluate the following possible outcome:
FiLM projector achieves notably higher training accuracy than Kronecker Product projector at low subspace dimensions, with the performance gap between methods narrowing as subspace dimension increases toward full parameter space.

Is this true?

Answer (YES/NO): NO